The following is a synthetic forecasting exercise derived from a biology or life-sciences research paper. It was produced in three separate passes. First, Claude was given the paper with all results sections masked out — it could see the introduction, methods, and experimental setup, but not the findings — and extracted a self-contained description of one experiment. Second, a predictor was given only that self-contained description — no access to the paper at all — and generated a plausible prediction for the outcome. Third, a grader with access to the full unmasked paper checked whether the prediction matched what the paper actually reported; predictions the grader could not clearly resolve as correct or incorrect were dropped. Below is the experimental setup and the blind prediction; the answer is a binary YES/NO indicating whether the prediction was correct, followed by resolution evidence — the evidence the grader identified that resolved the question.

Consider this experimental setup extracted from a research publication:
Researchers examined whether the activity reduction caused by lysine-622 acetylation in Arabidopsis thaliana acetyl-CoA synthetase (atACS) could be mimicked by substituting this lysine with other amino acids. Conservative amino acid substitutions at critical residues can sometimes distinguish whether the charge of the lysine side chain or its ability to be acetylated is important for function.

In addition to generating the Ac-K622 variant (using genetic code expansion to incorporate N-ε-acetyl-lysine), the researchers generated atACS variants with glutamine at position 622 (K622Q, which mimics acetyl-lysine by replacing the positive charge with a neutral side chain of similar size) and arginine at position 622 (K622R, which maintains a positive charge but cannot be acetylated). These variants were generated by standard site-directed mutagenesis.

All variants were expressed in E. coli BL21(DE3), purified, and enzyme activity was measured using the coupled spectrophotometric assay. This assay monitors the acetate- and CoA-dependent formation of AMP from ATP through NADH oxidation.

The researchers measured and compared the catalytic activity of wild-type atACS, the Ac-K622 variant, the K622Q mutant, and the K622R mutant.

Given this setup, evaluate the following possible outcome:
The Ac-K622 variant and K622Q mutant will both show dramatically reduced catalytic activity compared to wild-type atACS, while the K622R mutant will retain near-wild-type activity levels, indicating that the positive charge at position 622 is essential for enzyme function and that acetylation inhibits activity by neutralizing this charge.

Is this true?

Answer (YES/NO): NO